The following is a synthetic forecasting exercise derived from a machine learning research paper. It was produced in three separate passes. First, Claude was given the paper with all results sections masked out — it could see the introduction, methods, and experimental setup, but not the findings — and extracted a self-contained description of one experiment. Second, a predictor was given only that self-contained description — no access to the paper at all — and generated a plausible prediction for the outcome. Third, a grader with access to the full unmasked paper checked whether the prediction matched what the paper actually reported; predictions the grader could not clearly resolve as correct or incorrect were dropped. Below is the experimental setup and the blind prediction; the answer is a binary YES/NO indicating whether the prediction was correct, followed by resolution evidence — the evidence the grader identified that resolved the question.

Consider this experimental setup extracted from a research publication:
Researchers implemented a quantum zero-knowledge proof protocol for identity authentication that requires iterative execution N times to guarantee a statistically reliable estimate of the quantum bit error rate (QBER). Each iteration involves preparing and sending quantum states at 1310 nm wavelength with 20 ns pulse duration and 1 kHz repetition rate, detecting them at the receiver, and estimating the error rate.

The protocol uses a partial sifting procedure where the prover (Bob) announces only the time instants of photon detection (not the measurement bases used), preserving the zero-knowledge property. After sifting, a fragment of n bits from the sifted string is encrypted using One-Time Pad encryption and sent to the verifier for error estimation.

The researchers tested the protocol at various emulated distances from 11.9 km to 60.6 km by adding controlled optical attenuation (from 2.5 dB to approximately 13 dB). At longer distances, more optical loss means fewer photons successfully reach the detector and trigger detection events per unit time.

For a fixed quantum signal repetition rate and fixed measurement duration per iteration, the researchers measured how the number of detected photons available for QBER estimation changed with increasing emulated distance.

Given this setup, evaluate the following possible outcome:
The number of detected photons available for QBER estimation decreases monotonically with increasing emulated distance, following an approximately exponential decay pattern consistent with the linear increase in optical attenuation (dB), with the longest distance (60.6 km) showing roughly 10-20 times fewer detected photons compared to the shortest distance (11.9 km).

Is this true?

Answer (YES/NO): NO